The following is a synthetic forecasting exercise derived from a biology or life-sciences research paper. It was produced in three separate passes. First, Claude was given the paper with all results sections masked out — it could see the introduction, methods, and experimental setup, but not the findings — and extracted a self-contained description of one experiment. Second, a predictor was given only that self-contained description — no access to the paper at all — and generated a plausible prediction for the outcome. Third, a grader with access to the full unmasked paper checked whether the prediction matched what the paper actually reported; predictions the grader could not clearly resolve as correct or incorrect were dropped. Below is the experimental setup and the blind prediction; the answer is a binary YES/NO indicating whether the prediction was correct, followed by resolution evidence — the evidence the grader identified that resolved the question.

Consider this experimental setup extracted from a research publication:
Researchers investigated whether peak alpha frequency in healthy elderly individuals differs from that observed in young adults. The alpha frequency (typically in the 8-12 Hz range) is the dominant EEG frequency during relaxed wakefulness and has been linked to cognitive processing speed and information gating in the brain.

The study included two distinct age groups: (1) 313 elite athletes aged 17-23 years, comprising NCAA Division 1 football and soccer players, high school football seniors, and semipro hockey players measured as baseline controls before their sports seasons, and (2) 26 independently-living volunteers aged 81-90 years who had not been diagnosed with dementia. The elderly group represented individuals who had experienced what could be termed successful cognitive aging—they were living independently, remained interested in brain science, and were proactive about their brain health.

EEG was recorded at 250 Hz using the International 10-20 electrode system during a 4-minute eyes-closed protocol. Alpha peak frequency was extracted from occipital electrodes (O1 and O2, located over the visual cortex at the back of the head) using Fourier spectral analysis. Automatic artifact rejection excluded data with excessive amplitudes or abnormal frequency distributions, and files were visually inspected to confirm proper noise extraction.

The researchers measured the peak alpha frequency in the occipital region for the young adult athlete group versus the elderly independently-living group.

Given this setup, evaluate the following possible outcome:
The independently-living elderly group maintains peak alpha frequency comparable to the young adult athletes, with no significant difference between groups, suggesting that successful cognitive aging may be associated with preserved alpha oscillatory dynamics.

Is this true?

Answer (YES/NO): NO